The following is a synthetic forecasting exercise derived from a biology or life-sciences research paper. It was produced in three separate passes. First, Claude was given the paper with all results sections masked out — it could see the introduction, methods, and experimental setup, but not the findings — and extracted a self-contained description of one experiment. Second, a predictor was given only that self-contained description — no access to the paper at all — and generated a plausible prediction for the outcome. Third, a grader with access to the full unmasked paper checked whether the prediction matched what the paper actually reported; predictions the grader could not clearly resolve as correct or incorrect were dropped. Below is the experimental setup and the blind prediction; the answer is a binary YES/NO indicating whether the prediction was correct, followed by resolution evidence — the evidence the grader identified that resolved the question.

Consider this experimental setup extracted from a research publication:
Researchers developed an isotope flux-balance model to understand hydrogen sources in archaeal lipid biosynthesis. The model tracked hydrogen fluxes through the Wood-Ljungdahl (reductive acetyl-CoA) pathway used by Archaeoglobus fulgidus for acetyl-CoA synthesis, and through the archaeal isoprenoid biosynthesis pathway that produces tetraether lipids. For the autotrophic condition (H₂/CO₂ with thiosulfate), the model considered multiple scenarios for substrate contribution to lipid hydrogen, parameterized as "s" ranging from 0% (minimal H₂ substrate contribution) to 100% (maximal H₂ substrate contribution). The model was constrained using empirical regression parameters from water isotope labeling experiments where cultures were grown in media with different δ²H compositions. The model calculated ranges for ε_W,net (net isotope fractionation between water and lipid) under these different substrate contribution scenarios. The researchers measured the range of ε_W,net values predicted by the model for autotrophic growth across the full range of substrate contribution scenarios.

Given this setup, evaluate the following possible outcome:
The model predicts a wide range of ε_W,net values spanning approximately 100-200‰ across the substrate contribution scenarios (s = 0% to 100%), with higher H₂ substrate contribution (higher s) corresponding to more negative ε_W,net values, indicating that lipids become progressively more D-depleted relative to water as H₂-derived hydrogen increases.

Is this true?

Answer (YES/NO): NO